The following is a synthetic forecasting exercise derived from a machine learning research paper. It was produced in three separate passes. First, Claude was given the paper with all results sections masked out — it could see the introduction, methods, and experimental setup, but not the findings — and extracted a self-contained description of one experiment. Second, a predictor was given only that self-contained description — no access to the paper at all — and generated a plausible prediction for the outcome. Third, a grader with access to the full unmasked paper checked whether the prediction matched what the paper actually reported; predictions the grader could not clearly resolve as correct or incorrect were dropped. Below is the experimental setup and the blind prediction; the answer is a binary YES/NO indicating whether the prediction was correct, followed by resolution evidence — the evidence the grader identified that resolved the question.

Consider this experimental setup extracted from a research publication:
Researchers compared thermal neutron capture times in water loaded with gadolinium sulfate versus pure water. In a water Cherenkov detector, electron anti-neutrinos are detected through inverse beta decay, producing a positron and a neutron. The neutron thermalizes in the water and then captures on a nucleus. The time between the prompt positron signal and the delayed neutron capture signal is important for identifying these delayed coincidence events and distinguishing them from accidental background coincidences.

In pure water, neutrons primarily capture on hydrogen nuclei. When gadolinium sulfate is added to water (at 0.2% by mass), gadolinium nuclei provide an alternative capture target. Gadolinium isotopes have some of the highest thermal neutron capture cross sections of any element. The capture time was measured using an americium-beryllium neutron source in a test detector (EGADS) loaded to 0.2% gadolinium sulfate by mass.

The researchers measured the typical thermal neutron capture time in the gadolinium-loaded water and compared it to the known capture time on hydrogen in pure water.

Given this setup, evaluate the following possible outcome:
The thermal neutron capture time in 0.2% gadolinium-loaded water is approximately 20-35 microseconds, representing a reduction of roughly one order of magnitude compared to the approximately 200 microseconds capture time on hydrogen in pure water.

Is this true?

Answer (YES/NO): NO